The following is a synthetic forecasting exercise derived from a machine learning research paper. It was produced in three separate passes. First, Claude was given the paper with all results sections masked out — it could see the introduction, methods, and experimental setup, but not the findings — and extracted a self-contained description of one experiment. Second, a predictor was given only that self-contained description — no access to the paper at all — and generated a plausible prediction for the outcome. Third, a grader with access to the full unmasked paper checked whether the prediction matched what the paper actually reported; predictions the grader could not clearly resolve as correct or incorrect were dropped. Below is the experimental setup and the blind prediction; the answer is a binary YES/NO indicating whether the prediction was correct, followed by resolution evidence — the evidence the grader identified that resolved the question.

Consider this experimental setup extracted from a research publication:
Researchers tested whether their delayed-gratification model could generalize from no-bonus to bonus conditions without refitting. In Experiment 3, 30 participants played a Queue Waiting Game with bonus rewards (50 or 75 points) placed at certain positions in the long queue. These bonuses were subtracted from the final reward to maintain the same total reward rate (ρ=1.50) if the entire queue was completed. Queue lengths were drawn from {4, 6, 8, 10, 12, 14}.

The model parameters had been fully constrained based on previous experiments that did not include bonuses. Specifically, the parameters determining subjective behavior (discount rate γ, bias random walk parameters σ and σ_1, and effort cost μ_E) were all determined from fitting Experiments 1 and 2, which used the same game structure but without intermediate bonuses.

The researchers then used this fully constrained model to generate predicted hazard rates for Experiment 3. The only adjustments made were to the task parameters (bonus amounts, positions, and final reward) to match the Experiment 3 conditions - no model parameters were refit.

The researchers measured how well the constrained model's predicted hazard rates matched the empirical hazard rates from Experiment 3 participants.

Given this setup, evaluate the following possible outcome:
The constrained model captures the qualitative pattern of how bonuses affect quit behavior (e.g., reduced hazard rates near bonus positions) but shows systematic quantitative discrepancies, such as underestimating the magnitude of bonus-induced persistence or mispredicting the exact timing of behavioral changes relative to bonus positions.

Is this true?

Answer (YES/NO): NO